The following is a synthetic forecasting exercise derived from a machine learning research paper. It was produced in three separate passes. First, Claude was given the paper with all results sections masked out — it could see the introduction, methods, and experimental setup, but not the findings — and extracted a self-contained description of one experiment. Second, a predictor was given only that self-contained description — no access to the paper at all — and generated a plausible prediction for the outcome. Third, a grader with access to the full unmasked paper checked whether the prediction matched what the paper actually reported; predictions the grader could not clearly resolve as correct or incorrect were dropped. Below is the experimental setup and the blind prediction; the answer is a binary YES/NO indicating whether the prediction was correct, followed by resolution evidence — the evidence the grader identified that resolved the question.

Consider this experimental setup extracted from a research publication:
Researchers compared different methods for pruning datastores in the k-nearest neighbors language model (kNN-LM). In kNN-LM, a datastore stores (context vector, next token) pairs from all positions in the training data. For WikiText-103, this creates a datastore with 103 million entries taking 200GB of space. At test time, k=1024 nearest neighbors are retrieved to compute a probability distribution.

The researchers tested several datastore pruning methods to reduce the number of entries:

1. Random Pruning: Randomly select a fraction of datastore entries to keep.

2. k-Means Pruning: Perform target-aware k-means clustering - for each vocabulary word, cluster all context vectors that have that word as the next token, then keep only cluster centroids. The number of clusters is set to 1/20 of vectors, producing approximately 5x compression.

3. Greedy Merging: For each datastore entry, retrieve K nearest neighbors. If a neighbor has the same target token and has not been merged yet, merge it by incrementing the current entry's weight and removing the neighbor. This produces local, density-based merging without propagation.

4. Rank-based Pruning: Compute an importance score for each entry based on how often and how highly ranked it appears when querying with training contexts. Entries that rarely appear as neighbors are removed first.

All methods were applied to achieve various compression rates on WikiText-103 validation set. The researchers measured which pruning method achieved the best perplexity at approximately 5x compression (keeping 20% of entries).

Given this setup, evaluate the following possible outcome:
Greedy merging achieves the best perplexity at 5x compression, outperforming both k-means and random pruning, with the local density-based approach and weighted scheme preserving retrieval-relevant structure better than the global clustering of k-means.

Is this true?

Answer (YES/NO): YES